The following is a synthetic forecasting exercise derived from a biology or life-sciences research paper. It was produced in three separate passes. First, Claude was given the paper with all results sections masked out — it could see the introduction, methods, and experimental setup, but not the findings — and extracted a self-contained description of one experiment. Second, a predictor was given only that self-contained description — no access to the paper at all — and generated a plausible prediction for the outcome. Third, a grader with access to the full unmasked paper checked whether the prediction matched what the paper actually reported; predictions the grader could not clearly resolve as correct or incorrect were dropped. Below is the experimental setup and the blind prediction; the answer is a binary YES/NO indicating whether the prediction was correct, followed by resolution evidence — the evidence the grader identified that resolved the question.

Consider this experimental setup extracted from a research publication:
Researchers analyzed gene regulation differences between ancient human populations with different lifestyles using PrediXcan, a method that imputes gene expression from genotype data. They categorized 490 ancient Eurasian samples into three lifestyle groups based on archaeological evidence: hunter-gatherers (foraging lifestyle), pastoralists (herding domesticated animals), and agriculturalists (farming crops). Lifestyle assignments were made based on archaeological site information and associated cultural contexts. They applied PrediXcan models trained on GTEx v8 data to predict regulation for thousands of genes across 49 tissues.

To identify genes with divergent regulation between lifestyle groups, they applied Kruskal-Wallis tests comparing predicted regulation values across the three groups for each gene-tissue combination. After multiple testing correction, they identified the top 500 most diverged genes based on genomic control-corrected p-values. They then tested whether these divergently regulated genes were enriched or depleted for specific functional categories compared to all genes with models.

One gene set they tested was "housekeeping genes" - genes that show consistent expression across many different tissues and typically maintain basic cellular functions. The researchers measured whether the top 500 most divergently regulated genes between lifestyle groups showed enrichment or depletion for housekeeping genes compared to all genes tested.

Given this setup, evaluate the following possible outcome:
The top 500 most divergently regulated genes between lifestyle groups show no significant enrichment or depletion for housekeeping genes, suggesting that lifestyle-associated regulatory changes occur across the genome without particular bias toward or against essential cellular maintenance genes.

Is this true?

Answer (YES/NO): NO